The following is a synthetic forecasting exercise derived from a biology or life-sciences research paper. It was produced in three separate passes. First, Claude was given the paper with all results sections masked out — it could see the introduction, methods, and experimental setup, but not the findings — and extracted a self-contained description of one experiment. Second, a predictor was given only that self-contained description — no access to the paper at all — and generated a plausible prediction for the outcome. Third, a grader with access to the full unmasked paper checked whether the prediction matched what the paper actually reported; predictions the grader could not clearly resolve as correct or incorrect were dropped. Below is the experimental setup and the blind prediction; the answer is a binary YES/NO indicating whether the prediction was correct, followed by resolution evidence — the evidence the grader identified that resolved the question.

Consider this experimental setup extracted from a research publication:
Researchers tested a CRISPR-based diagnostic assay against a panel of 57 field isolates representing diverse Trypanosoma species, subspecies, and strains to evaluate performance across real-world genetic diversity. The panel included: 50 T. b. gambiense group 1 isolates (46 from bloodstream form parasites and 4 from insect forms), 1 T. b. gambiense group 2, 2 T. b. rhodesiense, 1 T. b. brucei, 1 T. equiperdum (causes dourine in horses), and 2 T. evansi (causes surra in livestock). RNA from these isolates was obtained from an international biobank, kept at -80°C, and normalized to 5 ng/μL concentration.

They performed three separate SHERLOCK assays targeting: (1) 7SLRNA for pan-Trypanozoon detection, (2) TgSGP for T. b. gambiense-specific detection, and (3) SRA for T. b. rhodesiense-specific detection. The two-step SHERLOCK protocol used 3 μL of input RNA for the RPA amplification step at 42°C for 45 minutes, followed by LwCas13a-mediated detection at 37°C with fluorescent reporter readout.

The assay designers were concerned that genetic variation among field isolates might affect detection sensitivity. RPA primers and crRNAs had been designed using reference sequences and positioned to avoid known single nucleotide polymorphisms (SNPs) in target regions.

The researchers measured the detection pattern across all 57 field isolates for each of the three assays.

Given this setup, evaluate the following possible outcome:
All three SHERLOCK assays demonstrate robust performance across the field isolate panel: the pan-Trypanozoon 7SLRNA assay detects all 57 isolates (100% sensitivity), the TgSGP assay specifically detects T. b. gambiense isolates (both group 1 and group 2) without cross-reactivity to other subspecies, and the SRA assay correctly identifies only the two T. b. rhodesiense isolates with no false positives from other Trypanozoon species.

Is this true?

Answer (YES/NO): NO